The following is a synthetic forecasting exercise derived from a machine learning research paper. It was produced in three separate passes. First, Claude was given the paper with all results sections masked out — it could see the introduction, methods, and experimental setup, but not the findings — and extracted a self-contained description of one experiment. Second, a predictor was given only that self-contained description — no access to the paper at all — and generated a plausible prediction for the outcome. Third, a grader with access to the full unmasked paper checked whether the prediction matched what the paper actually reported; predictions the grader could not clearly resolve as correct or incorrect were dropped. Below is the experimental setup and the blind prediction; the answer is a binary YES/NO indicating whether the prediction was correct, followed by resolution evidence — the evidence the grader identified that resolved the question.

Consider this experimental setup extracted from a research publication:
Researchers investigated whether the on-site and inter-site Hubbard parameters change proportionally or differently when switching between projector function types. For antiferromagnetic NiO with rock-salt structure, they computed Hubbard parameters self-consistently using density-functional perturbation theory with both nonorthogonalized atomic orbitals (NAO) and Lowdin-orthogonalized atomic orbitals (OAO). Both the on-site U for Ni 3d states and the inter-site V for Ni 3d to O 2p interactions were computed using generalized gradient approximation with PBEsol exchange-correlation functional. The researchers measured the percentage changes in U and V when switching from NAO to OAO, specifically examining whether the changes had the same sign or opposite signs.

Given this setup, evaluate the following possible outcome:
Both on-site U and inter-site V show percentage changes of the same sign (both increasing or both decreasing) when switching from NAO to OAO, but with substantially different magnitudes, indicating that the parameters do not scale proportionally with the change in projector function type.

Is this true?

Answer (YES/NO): NO